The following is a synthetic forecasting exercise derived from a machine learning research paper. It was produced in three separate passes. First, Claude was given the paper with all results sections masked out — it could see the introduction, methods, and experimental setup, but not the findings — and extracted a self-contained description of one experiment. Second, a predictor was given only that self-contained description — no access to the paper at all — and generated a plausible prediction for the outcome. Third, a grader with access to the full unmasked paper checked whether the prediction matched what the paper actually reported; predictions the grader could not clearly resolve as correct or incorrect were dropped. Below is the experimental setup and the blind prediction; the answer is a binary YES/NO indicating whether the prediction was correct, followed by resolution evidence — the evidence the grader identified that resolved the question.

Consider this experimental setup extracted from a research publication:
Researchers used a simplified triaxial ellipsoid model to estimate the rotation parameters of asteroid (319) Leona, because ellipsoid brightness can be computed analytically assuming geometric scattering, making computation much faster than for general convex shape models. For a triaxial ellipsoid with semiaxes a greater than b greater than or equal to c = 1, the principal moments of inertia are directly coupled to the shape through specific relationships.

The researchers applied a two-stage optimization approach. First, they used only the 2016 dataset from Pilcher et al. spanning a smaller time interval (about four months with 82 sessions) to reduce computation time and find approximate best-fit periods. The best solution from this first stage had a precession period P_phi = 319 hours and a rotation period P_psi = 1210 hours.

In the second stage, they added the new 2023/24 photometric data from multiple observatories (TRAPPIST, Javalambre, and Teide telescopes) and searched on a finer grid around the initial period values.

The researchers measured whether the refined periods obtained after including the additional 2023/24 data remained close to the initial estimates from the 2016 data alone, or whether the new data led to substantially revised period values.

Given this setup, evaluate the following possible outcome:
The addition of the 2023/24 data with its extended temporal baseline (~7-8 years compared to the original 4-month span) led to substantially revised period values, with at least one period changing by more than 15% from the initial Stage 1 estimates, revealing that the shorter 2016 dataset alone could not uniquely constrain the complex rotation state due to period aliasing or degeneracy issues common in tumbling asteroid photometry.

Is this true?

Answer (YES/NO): NO